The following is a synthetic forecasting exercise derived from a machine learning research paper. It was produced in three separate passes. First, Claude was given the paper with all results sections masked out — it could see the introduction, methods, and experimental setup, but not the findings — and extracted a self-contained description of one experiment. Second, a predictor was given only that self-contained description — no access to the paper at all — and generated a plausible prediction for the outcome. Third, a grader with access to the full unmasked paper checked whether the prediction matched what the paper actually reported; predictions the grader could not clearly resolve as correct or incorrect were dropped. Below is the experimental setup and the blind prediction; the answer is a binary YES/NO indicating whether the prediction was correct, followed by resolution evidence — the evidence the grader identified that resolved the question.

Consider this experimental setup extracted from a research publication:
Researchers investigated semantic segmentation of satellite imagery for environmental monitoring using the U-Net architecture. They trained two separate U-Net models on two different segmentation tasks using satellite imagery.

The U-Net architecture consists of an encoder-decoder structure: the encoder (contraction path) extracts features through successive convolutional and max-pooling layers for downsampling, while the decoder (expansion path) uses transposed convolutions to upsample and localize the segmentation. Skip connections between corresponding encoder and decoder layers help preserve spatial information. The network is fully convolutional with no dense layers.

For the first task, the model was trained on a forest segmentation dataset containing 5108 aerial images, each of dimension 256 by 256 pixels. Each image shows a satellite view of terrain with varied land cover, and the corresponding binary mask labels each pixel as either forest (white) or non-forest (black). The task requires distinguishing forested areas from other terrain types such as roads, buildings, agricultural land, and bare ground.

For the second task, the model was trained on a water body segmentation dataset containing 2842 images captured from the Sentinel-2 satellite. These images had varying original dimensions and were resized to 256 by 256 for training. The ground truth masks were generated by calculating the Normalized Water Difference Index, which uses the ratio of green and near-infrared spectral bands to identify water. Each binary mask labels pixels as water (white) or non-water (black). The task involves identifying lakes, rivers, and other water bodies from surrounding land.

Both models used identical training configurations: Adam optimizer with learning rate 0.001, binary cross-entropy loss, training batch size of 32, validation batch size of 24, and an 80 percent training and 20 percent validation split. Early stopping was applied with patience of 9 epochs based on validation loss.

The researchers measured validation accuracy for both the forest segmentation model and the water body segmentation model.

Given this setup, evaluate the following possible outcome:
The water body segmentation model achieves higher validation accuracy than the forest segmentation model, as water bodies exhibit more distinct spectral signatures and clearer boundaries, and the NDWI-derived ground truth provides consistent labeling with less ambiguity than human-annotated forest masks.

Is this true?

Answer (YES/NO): YES